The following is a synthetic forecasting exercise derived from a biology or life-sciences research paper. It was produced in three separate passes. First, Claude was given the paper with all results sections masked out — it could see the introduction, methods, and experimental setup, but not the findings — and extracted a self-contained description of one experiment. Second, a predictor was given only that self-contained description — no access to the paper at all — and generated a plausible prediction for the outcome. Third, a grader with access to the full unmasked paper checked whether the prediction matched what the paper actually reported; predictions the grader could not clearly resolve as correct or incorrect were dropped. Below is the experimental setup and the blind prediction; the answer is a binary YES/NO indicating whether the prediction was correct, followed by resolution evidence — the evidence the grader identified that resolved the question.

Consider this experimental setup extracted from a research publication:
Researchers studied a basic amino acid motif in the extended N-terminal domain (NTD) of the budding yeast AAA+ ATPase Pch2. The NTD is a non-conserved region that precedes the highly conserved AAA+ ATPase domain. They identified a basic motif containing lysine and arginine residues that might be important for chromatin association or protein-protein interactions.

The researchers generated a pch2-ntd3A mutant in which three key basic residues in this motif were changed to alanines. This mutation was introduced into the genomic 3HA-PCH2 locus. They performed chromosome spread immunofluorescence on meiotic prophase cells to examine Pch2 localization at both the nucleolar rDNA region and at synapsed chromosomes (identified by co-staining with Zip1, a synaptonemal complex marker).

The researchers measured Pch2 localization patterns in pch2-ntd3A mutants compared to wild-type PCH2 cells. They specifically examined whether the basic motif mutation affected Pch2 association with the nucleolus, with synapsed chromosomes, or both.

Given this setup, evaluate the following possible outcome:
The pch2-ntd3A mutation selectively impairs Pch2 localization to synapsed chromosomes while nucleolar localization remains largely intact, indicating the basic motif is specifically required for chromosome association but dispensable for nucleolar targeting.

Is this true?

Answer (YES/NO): NO